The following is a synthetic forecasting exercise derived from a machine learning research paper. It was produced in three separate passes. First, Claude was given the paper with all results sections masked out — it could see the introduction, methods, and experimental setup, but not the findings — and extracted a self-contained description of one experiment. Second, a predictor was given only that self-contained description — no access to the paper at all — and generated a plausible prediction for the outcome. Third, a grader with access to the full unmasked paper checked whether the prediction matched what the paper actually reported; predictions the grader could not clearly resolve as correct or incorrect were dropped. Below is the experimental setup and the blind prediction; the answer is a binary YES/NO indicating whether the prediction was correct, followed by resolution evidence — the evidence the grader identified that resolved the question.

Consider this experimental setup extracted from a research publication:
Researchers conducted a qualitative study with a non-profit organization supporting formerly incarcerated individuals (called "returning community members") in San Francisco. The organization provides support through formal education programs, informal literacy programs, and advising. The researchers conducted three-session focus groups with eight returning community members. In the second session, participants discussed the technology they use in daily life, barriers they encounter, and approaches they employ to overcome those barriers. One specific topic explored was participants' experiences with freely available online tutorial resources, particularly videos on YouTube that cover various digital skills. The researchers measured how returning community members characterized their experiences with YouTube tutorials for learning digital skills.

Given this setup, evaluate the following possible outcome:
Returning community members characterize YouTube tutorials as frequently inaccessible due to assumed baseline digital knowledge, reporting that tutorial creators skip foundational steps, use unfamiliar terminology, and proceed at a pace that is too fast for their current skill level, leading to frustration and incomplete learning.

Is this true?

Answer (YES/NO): NO